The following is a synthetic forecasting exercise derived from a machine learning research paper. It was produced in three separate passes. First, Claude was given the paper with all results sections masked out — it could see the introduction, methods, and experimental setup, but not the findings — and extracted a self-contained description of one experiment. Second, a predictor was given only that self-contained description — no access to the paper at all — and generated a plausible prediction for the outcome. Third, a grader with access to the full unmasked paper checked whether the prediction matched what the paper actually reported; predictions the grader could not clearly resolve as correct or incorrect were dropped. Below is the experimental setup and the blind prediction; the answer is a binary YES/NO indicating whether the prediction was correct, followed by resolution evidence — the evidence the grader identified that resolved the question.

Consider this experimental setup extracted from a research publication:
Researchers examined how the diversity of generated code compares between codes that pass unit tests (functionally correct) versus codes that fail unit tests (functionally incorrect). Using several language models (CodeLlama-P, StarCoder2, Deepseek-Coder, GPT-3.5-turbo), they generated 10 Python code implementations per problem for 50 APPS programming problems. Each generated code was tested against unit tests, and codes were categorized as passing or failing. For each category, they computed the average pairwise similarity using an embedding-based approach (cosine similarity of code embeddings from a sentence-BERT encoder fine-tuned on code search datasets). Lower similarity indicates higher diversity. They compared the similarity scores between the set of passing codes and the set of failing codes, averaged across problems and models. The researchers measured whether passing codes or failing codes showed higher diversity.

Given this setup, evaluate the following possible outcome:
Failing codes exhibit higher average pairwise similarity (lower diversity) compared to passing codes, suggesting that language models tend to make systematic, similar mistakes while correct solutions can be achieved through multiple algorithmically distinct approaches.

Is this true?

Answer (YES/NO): NO